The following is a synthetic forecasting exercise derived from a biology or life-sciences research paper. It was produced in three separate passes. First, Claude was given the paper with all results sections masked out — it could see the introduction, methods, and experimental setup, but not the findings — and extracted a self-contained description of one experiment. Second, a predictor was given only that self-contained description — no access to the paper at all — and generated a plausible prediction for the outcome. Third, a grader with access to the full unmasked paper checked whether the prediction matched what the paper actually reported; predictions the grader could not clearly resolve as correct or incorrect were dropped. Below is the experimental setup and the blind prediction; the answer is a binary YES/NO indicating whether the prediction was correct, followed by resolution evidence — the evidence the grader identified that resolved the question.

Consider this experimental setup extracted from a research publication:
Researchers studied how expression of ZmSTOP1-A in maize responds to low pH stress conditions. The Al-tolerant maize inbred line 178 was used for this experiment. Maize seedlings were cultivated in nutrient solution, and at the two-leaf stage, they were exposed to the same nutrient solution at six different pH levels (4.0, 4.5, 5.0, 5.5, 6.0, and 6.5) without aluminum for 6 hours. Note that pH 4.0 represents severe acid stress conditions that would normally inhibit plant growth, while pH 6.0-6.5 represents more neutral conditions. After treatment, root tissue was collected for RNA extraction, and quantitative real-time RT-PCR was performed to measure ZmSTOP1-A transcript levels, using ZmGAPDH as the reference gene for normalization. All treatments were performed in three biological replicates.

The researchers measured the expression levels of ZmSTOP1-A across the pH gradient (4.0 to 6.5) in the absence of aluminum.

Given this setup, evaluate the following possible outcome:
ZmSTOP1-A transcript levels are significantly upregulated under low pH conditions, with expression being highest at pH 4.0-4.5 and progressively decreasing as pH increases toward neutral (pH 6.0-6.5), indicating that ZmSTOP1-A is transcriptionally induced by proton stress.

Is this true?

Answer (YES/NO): NO